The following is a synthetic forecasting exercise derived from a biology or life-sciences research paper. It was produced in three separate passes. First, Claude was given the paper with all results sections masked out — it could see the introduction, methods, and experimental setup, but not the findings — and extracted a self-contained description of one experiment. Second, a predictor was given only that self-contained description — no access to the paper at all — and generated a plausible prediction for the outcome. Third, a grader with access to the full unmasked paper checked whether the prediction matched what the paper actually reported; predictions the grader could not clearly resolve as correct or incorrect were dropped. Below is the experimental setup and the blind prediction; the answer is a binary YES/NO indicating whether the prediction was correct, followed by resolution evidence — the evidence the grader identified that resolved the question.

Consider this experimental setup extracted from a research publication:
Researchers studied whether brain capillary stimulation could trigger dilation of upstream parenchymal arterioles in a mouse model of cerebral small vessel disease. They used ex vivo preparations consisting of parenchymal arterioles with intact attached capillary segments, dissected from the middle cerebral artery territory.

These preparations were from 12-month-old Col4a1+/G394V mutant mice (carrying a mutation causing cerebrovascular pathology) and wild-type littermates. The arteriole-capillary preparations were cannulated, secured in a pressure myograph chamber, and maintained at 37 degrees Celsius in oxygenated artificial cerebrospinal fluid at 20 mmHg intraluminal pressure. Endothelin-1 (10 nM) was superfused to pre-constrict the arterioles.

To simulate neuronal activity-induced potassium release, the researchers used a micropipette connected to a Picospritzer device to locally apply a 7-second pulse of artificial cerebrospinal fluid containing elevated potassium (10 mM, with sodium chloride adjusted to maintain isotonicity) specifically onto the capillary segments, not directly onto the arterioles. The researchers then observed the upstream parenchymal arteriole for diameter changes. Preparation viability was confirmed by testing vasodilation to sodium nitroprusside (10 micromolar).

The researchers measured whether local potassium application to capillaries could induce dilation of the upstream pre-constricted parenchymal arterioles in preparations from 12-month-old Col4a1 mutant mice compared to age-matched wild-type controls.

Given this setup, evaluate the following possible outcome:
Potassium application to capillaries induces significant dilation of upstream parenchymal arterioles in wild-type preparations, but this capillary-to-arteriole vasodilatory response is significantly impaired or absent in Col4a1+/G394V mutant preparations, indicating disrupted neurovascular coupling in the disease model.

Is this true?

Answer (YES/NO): YES